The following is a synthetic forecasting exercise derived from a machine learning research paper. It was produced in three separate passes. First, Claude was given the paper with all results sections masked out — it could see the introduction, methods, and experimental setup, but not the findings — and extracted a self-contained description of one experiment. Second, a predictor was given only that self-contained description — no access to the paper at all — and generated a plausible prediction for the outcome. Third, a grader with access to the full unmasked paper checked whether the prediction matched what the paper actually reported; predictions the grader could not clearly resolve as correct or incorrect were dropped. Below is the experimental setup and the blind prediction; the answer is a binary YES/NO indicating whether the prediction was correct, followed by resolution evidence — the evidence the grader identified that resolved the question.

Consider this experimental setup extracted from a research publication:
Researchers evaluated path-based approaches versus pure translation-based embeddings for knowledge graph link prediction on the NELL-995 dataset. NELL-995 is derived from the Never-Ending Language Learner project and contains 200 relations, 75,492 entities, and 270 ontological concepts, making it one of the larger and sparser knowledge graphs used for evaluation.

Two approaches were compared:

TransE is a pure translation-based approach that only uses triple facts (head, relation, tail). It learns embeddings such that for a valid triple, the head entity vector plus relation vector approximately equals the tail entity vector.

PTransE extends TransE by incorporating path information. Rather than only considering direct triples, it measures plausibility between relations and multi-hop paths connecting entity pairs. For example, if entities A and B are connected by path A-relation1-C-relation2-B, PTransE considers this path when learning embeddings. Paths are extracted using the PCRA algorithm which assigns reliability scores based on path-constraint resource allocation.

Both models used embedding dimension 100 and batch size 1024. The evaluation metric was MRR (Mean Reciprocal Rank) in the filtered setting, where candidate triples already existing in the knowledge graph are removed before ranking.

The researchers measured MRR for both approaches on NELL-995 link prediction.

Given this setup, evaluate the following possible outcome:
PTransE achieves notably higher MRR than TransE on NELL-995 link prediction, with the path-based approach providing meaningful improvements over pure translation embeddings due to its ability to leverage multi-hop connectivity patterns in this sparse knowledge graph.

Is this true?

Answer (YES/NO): YES